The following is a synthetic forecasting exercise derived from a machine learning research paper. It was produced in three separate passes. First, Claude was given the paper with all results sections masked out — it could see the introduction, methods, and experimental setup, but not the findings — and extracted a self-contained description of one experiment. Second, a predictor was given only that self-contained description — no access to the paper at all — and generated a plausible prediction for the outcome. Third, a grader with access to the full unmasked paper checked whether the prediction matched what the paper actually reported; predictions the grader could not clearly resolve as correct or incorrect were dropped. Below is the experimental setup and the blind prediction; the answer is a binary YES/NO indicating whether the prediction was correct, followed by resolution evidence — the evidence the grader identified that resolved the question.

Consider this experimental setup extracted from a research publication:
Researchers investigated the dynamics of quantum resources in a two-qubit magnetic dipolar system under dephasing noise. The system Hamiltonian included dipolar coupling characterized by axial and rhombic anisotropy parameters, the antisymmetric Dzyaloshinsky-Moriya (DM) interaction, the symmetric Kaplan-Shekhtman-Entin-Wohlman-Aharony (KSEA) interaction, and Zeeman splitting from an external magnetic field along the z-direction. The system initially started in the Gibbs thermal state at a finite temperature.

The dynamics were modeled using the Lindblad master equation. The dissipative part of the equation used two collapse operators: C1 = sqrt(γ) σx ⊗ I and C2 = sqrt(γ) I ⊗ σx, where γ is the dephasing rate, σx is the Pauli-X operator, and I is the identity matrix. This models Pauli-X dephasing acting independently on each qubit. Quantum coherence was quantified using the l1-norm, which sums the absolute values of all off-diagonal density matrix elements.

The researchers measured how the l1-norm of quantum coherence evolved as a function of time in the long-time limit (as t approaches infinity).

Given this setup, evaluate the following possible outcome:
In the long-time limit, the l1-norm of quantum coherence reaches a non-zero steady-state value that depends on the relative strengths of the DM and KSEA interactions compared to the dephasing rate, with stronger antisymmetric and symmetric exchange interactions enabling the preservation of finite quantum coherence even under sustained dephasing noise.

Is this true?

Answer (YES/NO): NO